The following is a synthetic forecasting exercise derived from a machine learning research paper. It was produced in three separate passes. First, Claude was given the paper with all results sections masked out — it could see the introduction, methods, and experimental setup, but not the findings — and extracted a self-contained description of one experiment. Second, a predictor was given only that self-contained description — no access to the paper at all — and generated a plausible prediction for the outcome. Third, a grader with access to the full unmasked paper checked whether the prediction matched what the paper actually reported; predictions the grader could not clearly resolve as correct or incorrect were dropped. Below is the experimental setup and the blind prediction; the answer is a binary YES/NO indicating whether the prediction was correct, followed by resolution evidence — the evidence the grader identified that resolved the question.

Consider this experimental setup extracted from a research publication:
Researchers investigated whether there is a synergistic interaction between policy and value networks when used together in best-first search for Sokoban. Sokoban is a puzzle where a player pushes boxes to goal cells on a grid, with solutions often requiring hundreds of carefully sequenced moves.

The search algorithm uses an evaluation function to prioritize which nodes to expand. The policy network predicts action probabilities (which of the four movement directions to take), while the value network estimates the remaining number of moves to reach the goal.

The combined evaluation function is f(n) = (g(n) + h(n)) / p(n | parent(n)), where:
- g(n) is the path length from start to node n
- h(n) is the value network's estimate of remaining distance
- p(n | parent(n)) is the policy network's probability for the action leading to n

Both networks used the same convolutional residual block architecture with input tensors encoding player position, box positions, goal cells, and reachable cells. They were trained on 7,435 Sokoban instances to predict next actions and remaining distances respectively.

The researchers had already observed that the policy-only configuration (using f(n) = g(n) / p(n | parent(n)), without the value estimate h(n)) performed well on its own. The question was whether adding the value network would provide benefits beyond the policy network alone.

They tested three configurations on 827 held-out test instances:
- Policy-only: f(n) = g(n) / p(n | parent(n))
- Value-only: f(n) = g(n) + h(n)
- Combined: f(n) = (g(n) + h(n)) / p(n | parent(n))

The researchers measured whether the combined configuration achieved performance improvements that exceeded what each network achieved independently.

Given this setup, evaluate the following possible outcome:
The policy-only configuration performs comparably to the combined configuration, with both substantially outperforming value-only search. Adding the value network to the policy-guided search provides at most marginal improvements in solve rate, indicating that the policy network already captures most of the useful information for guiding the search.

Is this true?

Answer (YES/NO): NO